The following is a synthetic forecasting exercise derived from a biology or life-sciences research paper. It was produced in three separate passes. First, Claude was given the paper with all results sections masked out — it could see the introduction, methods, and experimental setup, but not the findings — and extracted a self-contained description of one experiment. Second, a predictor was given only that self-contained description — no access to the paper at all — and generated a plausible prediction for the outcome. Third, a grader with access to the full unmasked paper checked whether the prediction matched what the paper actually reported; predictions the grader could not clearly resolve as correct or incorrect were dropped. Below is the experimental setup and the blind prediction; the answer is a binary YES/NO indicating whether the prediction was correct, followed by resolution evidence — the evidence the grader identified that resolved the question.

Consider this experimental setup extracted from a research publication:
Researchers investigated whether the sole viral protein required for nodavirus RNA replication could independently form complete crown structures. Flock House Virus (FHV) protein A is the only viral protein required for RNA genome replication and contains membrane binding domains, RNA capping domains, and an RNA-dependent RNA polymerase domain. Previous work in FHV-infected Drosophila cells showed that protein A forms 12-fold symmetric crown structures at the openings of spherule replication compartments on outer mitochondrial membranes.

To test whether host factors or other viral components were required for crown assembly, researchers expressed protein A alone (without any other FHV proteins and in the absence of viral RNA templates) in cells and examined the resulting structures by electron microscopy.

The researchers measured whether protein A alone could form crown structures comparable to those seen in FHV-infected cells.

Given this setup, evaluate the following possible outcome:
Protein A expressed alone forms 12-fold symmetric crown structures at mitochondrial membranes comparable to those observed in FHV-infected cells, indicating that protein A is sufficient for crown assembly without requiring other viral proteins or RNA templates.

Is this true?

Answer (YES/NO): NO